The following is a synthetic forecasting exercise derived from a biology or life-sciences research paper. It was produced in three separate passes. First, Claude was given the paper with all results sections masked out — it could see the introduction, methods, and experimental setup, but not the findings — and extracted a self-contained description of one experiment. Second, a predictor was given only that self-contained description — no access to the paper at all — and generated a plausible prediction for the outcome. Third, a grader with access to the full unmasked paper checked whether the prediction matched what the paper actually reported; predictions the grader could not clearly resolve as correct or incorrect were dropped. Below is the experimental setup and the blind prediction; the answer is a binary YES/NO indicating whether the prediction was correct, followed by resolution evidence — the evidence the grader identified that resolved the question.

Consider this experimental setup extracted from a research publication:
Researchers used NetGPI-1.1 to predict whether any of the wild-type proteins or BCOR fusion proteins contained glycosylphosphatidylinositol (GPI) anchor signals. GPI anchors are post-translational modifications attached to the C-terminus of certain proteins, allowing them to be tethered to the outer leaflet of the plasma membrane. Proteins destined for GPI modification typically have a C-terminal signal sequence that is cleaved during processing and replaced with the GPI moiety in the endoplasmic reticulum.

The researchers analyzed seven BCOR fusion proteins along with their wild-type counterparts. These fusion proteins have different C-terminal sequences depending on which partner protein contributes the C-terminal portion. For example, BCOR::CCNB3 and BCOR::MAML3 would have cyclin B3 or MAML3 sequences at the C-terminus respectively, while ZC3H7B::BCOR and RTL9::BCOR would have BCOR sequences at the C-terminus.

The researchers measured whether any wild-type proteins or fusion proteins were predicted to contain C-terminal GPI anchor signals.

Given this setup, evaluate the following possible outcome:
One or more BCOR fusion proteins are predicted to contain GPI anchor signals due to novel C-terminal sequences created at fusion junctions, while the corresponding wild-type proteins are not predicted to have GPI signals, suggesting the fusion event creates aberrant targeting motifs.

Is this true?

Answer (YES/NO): NO